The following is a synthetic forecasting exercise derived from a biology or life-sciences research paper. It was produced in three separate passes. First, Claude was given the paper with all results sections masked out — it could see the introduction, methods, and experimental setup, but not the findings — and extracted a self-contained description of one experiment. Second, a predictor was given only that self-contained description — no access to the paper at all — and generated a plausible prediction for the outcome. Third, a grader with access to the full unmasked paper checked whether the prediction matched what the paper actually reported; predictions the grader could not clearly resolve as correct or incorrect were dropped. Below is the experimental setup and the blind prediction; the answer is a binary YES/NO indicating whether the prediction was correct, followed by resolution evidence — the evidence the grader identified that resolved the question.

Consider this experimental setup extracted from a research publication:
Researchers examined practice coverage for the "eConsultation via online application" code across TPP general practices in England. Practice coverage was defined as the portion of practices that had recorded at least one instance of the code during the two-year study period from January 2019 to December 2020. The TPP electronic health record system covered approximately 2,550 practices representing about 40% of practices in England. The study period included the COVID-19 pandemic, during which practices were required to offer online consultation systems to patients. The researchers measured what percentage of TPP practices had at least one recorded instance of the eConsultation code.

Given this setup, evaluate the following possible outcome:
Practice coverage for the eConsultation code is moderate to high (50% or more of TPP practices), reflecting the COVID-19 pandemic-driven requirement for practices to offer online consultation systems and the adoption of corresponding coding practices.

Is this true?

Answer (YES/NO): YES